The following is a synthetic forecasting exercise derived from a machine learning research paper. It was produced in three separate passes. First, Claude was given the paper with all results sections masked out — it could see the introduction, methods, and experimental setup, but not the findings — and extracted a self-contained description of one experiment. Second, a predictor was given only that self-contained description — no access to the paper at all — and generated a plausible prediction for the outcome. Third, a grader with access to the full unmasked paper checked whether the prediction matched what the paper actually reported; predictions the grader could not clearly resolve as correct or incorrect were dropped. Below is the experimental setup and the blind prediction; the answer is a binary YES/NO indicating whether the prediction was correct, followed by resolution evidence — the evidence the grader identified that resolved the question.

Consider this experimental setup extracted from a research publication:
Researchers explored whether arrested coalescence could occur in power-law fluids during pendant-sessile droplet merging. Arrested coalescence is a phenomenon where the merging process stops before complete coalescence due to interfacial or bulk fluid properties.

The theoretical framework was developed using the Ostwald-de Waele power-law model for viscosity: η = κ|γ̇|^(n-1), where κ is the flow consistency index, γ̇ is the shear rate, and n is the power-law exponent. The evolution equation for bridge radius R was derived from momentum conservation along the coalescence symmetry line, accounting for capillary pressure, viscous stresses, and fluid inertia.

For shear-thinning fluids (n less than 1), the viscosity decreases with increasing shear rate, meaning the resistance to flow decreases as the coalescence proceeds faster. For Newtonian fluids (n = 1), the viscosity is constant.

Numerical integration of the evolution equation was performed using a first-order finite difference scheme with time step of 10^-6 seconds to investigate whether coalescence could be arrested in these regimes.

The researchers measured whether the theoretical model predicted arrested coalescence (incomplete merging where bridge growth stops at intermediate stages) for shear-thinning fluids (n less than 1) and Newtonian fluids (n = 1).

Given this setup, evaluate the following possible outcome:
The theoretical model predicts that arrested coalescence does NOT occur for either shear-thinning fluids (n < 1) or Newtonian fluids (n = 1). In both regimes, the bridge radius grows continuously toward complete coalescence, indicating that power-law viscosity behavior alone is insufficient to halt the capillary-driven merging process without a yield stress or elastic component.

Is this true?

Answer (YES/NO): YES